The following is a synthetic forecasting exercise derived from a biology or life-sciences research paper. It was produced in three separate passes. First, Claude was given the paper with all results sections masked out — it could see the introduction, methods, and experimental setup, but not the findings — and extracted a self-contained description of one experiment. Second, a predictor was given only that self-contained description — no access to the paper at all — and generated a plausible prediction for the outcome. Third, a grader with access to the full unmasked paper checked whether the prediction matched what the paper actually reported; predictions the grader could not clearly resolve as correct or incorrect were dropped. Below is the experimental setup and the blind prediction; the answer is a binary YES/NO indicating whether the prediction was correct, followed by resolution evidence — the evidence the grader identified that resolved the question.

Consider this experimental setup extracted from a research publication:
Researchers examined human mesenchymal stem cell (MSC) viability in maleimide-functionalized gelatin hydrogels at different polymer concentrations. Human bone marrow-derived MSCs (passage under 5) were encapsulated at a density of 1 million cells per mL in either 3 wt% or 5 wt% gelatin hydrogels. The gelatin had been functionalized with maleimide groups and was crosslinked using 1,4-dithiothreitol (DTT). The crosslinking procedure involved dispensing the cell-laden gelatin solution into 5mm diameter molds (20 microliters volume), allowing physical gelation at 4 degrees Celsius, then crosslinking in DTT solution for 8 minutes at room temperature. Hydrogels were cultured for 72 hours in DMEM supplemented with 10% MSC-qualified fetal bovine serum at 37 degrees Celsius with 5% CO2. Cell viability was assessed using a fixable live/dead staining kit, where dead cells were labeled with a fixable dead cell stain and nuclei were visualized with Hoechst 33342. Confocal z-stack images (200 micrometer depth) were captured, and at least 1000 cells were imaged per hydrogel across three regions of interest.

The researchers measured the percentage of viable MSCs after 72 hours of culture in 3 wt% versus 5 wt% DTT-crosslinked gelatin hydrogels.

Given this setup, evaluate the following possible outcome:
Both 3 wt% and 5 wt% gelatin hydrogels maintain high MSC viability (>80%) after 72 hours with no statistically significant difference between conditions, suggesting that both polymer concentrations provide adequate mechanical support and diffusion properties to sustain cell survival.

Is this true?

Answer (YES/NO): YES